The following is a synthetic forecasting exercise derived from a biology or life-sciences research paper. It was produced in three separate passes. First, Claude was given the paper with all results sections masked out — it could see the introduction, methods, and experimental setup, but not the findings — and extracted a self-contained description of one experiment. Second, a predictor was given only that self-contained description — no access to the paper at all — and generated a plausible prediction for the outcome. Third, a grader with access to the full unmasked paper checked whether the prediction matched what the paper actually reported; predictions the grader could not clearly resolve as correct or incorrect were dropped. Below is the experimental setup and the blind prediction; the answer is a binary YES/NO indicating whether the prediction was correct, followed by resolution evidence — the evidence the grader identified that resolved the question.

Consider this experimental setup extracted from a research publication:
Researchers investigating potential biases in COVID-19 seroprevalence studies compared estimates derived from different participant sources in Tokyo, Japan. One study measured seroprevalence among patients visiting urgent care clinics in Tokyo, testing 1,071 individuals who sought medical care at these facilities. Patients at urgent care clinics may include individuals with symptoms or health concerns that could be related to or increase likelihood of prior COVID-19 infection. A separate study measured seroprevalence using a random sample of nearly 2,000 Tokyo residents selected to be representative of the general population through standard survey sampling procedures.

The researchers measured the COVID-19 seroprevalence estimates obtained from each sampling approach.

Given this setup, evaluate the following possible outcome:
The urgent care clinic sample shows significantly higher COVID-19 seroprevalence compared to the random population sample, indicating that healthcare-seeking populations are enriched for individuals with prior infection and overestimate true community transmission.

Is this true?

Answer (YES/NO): YES